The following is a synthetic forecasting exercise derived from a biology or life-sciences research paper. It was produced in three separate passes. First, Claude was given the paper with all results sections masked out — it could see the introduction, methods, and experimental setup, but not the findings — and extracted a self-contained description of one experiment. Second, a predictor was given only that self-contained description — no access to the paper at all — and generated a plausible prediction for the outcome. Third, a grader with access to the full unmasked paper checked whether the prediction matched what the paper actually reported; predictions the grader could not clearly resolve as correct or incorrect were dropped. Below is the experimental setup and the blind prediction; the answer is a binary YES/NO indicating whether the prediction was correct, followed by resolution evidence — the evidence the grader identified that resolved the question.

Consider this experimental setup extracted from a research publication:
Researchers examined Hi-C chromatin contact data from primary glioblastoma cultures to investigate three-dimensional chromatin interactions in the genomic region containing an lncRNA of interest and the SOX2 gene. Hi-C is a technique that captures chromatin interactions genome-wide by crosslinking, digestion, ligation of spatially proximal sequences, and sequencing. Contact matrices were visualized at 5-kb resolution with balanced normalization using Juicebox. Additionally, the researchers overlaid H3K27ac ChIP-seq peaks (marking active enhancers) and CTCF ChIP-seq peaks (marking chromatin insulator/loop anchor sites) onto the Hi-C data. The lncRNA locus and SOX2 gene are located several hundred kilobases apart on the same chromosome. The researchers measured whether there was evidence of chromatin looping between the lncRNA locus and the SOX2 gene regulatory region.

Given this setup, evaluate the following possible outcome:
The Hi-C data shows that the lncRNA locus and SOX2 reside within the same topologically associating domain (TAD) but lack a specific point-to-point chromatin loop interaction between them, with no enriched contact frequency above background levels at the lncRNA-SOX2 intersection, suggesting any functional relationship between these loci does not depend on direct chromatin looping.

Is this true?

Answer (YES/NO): NO